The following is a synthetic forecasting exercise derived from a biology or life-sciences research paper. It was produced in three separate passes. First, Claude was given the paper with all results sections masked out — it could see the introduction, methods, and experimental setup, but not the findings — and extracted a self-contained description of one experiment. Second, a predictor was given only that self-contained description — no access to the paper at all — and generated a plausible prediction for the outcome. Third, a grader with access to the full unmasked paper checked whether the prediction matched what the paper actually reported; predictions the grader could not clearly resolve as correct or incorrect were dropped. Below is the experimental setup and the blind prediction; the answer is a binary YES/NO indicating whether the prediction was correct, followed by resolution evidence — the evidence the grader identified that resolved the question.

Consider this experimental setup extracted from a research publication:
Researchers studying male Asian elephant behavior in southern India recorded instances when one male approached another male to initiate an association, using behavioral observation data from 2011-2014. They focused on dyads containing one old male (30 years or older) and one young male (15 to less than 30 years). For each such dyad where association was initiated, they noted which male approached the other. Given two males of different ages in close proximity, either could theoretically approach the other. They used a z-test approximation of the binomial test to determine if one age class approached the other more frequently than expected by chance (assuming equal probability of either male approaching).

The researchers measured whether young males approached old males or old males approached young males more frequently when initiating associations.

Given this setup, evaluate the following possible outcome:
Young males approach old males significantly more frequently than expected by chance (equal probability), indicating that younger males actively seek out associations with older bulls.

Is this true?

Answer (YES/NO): NO